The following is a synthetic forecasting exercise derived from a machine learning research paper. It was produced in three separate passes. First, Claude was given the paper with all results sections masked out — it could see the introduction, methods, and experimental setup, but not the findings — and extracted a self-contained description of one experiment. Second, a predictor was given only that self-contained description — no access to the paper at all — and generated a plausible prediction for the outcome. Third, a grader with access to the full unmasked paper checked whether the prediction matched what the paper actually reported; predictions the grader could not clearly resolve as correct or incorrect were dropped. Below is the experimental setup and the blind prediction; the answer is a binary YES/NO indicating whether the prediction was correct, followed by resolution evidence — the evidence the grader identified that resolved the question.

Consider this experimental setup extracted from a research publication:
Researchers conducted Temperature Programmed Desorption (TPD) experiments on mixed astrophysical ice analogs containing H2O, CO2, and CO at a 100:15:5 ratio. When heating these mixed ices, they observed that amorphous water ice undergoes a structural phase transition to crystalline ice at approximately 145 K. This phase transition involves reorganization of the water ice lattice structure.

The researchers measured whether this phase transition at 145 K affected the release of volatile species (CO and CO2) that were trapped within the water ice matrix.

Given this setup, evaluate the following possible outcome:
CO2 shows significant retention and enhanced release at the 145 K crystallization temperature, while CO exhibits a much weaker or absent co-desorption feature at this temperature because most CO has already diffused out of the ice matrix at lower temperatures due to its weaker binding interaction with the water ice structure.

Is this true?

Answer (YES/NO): NO